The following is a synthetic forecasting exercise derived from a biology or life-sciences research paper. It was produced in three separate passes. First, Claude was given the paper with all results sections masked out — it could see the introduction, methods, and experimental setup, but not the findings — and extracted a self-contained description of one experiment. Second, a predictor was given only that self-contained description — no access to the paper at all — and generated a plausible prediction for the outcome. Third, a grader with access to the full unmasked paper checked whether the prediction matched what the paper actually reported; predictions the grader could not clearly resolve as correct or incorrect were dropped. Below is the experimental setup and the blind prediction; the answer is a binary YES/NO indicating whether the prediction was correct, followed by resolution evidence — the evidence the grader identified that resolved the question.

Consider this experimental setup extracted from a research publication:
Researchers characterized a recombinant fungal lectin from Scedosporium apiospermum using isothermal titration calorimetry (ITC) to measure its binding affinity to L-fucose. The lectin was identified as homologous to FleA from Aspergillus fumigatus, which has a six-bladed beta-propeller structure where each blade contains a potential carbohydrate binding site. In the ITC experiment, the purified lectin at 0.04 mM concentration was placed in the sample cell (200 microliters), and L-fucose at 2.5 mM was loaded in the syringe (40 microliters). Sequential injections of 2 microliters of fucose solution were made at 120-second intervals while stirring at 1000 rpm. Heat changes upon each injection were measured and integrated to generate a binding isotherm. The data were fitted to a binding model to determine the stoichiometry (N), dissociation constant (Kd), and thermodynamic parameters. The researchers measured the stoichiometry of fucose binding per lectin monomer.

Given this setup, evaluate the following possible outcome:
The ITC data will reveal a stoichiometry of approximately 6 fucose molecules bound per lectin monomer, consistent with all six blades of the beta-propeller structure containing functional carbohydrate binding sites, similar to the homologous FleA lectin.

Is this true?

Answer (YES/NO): NO